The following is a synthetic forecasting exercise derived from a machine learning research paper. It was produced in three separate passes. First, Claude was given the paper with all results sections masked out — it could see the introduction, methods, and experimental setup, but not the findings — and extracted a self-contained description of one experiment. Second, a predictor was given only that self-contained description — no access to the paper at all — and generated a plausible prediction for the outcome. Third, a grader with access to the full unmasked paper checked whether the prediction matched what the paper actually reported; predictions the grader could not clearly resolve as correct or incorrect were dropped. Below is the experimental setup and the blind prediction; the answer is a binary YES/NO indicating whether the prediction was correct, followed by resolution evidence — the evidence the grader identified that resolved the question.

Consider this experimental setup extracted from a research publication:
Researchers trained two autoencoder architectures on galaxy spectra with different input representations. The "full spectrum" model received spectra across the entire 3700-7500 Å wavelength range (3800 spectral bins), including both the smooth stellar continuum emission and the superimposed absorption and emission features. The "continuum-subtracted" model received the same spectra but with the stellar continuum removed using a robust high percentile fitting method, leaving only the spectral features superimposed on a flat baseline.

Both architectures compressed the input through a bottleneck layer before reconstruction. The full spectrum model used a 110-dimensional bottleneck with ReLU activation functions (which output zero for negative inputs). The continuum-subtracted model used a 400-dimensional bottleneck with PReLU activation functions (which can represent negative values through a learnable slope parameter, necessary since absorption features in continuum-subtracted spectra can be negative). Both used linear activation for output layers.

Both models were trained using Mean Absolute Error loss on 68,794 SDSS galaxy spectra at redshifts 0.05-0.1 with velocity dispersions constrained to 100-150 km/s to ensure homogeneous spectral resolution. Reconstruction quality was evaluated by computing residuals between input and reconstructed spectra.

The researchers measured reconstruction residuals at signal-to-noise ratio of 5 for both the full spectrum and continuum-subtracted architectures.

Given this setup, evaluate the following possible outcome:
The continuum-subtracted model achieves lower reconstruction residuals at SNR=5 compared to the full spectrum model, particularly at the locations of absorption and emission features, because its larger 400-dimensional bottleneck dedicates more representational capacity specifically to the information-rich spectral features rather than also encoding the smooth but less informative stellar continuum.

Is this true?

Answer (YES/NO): NO